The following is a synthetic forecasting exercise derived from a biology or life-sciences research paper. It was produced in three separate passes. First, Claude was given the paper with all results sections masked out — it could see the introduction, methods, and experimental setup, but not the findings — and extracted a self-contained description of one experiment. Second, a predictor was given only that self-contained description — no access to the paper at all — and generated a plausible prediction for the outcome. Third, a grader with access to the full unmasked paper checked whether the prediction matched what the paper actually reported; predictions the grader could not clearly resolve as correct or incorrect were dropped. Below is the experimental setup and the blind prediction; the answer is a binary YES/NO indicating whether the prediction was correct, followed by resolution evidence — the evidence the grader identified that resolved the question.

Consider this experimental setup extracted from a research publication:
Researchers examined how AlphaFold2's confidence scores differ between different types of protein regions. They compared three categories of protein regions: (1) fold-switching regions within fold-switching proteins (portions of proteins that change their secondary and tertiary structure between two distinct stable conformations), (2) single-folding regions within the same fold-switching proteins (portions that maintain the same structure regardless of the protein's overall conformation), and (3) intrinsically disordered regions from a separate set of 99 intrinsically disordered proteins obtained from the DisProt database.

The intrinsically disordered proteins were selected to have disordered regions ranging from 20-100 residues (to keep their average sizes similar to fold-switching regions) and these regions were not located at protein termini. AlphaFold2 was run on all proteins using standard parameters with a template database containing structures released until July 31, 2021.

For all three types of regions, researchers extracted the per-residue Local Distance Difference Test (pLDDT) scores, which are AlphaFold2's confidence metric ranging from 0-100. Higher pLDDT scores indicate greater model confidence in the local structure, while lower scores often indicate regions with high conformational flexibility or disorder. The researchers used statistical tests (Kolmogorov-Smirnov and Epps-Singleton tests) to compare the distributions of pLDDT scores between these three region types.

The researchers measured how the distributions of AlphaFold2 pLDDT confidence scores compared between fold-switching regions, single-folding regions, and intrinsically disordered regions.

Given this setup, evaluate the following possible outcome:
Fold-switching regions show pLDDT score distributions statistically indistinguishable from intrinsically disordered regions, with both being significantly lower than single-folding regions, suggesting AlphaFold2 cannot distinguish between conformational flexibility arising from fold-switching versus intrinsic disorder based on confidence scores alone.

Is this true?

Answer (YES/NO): NO